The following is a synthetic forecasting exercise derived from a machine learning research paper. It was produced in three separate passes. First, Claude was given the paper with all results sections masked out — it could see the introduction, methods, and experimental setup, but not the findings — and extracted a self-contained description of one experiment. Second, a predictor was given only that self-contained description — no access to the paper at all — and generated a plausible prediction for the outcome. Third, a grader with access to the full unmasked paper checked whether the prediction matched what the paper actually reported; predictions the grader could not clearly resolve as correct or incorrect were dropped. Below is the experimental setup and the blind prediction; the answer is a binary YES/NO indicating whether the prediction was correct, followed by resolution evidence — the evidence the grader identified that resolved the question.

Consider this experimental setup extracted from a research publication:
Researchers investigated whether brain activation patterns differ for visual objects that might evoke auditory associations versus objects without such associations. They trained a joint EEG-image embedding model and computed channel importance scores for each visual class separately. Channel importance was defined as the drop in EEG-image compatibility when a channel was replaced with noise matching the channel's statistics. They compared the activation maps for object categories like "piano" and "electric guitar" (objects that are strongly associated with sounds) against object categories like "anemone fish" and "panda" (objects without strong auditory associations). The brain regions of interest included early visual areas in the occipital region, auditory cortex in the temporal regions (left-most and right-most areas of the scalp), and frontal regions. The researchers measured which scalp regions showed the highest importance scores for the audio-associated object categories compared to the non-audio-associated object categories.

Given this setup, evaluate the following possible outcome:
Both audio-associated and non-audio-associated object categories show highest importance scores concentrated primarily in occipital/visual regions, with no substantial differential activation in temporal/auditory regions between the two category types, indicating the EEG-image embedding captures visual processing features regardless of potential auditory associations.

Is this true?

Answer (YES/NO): NO